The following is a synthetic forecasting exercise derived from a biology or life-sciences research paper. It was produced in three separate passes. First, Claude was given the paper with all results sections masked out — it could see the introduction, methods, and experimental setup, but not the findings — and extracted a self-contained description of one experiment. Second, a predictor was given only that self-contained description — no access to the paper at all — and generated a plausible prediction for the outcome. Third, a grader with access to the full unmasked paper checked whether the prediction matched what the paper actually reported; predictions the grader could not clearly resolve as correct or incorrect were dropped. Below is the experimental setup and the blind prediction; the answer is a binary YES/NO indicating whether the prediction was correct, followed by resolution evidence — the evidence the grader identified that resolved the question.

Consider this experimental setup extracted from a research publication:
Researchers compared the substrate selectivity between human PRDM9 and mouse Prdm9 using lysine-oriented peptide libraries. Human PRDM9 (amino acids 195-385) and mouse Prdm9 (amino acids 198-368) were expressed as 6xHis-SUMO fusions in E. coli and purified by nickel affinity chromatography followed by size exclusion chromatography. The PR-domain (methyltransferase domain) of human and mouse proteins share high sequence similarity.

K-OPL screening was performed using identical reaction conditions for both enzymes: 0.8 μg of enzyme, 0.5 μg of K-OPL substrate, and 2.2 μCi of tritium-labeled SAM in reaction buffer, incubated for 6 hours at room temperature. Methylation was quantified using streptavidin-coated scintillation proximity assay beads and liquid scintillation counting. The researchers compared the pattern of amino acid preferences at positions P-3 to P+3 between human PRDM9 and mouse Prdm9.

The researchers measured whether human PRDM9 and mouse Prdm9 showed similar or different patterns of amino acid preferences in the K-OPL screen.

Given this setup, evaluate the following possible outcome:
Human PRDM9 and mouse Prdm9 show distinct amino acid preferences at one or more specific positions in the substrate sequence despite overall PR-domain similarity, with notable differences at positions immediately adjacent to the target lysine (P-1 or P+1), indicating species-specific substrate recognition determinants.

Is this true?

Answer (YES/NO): NO